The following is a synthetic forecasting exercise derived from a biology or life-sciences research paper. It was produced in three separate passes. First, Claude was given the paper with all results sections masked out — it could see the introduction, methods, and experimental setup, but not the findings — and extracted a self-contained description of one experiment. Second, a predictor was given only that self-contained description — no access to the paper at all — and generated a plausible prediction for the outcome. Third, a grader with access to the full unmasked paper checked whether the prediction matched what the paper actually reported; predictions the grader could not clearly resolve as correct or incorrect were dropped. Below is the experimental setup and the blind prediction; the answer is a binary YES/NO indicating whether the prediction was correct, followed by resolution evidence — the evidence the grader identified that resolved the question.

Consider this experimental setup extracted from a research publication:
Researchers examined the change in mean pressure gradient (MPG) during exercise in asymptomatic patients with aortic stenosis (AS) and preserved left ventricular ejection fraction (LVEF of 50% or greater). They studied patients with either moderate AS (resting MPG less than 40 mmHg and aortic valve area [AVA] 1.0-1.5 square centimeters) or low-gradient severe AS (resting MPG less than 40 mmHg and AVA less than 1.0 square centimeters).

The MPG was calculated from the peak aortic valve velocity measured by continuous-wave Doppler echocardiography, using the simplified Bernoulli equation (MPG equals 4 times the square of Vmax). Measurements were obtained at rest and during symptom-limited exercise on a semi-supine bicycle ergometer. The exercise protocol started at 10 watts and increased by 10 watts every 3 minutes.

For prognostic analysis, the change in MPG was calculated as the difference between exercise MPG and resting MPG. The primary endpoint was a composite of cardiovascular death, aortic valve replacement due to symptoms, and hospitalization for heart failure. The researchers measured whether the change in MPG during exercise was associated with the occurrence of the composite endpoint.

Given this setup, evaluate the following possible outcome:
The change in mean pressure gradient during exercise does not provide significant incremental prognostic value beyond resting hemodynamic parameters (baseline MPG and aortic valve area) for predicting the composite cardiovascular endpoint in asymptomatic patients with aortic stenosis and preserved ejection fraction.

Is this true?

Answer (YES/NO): YES